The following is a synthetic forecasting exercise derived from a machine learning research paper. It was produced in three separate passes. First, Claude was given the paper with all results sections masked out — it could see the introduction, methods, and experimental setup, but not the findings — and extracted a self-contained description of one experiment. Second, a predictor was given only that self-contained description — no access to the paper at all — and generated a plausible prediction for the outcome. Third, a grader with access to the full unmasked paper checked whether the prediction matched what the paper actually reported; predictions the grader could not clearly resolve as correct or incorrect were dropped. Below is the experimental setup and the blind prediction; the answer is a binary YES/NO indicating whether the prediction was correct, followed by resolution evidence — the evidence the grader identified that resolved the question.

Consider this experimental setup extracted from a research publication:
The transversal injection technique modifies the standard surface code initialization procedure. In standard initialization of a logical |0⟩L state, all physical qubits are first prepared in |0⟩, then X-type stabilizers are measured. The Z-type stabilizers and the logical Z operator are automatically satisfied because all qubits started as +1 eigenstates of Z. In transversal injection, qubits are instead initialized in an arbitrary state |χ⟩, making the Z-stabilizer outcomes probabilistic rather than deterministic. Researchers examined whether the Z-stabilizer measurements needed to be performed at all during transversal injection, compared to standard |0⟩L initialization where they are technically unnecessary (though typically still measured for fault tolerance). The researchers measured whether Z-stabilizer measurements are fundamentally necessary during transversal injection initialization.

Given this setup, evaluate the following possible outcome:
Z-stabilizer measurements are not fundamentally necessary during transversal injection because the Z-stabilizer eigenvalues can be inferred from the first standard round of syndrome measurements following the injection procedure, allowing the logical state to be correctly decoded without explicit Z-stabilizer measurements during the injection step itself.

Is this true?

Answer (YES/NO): NO